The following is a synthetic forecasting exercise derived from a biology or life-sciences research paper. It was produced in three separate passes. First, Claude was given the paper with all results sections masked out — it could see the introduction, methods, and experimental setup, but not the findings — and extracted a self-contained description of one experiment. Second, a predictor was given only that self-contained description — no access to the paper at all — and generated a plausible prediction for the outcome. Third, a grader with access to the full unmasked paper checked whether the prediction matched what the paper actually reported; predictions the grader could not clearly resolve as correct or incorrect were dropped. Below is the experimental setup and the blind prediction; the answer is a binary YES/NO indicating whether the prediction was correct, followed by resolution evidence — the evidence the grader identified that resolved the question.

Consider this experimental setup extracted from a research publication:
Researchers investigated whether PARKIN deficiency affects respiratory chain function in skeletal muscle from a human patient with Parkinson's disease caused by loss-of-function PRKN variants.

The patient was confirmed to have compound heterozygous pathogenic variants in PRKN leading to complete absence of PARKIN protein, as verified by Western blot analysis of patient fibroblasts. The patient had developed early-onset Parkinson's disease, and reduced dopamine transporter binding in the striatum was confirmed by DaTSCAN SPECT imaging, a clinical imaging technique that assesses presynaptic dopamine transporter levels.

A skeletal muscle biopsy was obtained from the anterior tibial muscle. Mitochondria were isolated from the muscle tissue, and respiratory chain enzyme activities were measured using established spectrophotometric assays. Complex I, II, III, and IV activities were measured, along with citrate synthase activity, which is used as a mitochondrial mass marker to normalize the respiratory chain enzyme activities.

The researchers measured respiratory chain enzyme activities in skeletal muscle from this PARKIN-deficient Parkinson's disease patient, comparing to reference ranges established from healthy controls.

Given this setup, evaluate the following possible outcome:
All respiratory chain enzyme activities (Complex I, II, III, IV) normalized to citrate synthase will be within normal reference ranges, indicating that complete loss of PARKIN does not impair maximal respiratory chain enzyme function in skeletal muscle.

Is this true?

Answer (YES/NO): YES